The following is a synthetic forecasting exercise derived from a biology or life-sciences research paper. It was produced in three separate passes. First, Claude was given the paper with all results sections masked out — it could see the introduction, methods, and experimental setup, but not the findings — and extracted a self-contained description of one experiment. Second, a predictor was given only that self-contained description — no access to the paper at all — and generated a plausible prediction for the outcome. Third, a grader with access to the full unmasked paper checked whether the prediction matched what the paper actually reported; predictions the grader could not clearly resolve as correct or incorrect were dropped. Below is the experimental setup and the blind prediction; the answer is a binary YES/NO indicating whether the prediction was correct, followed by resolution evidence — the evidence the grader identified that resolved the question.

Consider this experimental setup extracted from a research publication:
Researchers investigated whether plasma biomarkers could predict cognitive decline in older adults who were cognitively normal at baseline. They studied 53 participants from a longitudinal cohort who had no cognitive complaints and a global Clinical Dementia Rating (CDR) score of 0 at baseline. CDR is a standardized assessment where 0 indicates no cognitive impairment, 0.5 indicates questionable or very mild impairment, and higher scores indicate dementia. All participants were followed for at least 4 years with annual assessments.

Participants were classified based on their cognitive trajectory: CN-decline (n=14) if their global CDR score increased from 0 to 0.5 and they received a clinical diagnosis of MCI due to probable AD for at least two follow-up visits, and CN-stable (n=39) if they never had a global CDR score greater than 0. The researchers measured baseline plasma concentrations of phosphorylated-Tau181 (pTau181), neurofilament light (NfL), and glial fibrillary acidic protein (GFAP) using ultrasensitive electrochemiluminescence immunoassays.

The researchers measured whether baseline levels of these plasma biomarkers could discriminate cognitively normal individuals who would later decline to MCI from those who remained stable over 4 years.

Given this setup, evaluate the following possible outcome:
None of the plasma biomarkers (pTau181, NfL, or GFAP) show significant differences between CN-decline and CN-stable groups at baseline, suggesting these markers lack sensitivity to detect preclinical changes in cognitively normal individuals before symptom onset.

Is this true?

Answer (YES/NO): YES